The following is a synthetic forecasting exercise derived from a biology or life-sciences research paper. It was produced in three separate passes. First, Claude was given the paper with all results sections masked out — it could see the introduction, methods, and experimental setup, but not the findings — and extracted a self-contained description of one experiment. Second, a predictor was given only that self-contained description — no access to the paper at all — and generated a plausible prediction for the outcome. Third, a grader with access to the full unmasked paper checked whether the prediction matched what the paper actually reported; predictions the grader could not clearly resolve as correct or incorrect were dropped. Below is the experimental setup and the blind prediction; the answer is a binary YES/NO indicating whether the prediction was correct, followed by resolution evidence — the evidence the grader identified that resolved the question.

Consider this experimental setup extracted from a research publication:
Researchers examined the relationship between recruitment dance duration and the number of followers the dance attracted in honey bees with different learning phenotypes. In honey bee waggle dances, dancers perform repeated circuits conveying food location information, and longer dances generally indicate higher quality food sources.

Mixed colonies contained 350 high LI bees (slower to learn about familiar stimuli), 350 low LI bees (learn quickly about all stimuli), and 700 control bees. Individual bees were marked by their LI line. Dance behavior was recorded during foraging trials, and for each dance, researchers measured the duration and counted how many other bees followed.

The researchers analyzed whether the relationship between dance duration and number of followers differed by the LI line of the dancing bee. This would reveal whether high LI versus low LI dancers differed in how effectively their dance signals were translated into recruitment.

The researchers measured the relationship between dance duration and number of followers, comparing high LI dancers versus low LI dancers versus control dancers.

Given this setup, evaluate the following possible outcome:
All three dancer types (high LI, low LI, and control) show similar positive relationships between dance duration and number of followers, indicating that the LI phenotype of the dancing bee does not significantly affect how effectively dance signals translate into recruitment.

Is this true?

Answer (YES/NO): NO